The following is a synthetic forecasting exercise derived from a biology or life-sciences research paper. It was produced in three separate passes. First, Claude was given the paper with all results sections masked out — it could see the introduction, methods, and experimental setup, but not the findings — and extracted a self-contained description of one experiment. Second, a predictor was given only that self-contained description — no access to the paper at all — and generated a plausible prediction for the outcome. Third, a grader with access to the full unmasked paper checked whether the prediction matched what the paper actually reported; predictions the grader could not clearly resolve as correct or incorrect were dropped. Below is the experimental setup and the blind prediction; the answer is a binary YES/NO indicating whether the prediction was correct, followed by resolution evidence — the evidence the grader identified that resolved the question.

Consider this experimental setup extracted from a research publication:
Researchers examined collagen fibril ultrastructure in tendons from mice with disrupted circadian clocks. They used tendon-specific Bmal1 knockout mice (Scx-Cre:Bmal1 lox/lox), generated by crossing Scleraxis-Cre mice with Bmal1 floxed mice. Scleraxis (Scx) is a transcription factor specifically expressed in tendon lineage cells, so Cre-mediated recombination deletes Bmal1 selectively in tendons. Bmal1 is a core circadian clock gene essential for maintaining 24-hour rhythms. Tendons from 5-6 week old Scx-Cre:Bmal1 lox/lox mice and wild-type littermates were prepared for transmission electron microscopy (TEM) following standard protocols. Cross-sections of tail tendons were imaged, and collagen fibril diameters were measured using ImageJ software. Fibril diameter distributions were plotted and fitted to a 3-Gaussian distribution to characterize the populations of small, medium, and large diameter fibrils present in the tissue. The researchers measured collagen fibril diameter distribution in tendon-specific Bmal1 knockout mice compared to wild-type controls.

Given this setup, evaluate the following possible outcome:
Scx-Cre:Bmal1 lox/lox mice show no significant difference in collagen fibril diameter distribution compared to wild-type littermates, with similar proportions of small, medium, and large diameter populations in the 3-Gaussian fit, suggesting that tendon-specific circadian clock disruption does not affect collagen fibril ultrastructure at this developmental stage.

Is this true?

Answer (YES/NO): NO